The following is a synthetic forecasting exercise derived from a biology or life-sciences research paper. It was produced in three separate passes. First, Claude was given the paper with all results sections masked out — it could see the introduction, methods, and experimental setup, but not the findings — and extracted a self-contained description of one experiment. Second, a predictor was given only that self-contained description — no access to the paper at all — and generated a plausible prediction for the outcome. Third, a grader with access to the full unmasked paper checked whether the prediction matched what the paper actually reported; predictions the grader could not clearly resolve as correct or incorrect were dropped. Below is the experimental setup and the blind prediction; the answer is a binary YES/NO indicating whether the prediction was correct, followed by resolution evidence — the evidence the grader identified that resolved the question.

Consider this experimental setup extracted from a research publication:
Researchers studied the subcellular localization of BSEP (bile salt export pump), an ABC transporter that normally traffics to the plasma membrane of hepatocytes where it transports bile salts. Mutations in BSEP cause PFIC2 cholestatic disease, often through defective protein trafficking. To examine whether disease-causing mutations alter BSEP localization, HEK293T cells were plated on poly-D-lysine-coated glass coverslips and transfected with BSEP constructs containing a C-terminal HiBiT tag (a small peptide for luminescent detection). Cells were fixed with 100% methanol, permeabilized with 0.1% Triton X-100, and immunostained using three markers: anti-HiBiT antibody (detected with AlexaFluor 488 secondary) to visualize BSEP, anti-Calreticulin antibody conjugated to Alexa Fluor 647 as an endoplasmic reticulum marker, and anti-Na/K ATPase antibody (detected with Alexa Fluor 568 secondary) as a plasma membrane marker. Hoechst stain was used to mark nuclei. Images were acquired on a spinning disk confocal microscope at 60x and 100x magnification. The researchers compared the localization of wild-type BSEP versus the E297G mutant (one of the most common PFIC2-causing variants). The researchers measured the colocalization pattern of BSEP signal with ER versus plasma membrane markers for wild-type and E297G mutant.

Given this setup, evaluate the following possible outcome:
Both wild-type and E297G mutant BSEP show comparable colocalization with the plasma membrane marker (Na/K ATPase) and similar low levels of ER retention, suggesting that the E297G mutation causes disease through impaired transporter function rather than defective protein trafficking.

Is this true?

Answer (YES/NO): NO